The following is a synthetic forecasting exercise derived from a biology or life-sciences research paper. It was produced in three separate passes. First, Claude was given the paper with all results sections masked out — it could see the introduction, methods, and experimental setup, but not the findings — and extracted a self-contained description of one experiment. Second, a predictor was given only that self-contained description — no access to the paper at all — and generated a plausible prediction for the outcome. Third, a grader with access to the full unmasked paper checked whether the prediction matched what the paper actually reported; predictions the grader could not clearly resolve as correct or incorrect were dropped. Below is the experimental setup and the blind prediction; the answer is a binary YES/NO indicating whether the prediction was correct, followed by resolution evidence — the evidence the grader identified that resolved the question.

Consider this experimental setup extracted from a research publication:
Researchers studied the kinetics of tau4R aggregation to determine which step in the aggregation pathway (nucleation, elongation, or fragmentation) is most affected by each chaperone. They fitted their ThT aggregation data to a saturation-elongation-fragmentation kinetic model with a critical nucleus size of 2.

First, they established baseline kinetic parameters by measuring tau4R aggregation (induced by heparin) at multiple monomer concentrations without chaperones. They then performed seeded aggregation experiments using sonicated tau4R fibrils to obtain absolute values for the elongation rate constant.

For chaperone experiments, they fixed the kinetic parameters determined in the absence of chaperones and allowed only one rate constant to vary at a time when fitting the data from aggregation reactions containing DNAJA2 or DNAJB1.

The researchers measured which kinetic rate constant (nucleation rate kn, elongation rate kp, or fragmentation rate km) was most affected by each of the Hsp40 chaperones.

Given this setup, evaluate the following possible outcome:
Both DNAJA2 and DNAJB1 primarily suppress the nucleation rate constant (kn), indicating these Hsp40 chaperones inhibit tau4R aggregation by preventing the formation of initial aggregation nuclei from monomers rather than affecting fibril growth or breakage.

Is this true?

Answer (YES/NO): NO